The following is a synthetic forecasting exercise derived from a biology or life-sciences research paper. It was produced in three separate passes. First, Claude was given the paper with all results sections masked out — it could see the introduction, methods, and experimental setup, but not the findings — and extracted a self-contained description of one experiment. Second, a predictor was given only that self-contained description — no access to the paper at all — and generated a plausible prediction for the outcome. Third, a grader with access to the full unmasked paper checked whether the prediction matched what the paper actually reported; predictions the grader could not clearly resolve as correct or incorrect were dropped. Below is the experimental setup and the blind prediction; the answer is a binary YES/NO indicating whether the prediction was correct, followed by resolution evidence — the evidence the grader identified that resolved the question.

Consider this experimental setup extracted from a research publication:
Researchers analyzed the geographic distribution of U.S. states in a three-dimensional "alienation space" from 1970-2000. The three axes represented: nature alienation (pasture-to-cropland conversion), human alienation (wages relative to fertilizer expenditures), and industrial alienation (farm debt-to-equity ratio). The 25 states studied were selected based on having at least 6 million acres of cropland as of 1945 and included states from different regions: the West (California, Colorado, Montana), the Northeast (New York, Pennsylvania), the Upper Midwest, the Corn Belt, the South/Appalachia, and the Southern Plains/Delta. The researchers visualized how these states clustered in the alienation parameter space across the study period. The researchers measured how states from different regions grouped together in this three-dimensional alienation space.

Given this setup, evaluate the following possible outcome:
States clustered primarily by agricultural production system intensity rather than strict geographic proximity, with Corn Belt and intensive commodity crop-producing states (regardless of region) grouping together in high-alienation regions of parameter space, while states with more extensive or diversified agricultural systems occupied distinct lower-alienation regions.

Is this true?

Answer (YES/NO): NO